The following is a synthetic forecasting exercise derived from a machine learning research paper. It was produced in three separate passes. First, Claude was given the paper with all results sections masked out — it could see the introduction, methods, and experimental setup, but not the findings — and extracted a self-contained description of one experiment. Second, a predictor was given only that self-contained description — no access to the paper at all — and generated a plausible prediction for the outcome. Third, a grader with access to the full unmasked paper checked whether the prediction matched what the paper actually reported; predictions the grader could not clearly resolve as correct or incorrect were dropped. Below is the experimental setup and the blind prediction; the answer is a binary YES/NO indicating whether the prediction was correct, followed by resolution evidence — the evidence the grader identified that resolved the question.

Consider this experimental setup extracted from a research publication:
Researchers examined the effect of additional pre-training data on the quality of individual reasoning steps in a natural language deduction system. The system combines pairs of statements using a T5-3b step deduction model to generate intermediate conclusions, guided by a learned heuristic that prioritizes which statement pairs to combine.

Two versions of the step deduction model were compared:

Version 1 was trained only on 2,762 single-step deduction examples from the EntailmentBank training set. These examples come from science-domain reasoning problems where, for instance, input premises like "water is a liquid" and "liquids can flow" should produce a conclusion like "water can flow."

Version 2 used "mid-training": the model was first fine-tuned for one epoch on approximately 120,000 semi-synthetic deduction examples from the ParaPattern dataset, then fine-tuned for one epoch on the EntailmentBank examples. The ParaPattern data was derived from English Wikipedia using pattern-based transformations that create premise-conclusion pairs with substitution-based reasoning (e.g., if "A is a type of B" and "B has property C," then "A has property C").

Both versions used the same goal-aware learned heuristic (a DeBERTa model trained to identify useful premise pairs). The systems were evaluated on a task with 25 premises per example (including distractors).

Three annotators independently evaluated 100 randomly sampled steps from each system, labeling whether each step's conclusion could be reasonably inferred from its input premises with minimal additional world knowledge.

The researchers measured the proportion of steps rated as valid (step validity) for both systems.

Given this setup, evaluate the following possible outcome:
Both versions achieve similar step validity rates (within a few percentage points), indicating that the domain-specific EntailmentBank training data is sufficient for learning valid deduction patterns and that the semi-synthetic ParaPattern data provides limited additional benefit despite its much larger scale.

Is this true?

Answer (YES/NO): NO